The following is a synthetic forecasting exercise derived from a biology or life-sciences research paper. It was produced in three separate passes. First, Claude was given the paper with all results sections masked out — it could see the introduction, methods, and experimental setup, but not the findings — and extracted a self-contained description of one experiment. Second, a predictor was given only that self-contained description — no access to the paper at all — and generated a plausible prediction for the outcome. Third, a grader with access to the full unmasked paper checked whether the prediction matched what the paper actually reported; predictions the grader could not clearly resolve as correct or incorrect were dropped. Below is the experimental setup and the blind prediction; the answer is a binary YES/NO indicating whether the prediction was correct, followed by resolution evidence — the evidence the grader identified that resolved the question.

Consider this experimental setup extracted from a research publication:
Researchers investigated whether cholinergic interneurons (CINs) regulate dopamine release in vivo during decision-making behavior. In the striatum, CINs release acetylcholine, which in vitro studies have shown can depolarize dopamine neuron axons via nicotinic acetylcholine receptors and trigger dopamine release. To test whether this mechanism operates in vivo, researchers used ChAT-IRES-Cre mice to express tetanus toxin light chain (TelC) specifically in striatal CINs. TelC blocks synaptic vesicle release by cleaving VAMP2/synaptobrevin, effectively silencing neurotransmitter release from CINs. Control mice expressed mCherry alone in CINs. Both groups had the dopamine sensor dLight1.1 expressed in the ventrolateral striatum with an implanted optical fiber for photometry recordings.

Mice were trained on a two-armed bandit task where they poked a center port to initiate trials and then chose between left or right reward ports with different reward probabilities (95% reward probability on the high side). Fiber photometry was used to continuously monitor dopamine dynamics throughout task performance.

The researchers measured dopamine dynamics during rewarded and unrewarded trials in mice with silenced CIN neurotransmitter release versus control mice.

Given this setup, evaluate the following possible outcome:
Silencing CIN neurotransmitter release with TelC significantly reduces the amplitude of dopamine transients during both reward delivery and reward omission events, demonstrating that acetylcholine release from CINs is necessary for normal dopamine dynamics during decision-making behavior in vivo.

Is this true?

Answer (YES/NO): NO